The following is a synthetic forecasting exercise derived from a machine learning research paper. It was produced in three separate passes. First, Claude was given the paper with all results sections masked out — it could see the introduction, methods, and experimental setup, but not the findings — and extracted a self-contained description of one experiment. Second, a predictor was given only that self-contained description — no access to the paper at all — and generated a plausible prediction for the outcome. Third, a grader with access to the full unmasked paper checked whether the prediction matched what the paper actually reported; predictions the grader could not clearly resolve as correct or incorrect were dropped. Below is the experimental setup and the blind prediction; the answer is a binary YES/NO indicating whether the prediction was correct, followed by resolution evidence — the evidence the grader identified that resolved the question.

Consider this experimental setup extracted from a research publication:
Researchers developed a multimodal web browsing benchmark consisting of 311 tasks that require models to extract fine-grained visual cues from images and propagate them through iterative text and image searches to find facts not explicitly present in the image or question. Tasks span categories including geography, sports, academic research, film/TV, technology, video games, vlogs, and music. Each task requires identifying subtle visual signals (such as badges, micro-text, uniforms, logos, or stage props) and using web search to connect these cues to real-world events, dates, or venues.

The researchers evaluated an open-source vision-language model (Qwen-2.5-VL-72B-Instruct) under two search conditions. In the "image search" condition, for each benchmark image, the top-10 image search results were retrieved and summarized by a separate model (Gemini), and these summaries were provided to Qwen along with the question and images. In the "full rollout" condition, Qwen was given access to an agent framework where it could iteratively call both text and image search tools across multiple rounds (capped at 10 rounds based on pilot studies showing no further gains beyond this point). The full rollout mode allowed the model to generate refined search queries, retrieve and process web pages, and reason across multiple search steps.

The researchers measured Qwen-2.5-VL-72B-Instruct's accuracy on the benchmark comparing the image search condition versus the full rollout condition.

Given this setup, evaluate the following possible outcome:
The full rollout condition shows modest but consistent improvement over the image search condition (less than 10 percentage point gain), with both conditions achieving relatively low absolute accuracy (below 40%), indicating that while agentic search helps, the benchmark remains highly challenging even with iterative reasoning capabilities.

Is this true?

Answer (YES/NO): NO